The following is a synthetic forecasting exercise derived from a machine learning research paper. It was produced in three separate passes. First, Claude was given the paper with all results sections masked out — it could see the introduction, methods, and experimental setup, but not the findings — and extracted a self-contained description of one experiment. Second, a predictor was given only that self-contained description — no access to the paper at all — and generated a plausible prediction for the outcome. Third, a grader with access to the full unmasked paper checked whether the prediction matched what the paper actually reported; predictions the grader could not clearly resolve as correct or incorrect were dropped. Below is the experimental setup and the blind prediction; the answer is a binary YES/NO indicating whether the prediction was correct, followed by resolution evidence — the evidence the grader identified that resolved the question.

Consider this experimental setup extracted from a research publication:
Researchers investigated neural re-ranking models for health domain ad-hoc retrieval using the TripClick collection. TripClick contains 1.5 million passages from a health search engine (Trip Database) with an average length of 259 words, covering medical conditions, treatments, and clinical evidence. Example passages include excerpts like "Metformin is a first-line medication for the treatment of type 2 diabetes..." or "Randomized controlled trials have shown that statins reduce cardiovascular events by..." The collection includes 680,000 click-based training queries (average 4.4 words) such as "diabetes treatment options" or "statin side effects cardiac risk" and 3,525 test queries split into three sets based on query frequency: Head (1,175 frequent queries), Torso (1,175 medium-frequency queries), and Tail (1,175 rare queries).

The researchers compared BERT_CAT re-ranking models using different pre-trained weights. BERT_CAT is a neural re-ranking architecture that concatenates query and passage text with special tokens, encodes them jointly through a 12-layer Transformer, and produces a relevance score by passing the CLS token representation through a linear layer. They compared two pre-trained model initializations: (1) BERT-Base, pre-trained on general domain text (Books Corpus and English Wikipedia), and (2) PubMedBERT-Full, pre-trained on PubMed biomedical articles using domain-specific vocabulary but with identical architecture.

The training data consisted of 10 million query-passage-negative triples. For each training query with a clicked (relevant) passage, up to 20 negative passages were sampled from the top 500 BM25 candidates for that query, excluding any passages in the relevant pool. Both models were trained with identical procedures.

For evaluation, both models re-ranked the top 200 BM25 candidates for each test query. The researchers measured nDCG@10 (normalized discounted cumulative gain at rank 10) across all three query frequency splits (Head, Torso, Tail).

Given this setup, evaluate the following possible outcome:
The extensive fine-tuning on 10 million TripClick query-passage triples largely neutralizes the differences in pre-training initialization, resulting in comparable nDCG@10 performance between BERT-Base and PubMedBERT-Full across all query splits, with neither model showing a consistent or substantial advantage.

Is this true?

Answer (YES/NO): NO